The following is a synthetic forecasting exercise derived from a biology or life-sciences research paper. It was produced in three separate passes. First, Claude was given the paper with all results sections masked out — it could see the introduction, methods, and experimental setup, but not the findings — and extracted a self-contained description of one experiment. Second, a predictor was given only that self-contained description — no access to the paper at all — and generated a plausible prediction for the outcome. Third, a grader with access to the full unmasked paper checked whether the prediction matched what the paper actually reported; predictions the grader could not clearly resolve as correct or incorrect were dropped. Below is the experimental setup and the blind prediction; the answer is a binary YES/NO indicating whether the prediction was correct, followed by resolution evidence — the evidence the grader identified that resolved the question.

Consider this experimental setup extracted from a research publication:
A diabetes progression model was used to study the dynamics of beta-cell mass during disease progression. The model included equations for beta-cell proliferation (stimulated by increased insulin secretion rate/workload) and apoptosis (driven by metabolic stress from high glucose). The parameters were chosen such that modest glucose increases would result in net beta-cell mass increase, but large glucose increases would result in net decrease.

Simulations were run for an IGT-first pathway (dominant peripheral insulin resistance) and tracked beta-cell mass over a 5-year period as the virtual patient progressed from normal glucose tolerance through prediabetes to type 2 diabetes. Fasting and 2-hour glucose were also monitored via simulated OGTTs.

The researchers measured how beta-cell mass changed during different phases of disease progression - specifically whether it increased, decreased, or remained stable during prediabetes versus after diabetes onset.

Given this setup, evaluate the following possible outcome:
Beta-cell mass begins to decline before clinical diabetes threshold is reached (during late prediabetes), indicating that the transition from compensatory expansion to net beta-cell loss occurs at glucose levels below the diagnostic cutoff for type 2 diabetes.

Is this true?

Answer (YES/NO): NO